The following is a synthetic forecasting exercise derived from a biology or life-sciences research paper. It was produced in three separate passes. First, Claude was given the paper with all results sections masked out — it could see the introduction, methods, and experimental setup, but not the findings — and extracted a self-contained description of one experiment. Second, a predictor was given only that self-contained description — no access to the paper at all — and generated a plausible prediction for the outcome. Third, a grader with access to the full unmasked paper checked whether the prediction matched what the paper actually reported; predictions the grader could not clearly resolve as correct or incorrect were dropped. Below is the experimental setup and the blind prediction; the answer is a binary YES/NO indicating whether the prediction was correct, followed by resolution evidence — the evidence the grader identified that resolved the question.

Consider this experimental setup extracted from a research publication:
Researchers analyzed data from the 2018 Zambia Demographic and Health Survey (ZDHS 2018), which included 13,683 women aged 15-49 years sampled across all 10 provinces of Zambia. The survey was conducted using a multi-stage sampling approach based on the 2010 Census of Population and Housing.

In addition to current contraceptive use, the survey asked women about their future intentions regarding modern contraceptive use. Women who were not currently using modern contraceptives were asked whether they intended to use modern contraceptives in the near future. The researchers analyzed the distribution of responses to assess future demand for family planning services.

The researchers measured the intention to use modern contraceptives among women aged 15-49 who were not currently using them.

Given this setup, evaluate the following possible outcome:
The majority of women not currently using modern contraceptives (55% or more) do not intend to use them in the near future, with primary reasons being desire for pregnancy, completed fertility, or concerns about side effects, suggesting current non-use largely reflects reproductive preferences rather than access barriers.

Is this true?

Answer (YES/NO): NO